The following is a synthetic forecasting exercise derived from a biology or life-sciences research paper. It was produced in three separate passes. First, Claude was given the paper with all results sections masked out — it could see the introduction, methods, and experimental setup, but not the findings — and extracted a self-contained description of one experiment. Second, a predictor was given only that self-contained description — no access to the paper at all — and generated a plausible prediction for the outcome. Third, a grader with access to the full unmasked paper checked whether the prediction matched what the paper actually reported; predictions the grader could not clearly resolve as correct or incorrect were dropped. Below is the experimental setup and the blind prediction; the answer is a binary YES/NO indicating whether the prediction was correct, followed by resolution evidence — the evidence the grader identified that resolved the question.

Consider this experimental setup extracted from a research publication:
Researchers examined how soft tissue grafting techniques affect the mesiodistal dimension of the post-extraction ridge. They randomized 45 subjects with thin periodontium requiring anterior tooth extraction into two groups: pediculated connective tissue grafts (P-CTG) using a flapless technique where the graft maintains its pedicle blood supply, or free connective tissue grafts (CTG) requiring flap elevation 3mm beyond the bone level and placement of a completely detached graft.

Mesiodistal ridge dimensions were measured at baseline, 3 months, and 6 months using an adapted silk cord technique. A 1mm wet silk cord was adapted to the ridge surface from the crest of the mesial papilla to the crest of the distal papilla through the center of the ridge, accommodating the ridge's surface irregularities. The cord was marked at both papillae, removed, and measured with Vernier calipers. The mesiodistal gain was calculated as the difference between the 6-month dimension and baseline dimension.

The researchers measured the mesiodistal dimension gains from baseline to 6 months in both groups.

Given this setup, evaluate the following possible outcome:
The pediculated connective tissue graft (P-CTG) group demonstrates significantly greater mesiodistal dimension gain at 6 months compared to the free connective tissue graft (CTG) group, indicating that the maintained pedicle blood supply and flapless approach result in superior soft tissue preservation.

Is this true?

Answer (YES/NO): NO